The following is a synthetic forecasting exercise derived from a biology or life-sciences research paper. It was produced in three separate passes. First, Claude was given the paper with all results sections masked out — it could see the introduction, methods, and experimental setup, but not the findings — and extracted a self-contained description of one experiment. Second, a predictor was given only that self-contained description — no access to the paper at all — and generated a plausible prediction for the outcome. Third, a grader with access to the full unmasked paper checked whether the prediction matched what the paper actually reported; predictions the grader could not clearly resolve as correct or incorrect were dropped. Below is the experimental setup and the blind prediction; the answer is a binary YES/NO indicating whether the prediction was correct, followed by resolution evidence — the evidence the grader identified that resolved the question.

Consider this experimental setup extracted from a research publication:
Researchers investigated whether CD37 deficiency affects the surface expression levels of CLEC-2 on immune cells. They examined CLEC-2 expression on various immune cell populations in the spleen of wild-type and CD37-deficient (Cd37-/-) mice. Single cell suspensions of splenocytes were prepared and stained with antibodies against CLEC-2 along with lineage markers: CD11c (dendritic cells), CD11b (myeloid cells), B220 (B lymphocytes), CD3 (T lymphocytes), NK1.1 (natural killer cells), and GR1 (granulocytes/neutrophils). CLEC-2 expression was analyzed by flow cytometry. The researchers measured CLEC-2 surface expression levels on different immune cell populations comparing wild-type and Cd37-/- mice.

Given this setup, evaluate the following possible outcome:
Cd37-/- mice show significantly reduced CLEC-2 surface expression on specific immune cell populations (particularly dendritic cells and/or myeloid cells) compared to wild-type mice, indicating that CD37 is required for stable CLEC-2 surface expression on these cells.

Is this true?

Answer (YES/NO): YES